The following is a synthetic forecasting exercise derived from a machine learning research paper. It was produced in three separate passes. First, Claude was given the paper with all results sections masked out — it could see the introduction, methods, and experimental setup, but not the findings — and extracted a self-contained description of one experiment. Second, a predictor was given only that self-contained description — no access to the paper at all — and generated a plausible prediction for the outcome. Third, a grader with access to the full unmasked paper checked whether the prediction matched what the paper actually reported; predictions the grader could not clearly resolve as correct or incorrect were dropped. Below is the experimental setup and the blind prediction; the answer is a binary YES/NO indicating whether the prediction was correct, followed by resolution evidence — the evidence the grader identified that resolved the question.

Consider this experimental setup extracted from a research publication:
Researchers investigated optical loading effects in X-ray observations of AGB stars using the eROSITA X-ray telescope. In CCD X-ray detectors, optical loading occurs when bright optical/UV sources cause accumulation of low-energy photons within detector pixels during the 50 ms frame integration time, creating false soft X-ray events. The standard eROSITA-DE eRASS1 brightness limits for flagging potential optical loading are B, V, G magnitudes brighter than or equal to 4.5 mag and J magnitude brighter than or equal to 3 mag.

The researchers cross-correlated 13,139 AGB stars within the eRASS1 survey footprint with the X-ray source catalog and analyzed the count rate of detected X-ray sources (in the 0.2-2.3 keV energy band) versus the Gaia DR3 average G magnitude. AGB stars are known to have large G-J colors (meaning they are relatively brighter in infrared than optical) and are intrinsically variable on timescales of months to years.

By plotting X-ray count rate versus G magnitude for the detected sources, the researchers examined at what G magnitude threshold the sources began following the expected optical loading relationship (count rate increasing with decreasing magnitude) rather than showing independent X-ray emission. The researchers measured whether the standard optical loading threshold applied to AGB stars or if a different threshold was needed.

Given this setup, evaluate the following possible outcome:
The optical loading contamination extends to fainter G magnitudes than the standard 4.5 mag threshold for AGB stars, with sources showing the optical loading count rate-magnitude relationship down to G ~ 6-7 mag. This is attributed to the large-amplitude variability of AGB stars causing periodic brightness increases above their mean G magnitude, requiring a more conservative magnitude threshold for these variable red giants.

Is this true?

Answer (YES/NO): NO